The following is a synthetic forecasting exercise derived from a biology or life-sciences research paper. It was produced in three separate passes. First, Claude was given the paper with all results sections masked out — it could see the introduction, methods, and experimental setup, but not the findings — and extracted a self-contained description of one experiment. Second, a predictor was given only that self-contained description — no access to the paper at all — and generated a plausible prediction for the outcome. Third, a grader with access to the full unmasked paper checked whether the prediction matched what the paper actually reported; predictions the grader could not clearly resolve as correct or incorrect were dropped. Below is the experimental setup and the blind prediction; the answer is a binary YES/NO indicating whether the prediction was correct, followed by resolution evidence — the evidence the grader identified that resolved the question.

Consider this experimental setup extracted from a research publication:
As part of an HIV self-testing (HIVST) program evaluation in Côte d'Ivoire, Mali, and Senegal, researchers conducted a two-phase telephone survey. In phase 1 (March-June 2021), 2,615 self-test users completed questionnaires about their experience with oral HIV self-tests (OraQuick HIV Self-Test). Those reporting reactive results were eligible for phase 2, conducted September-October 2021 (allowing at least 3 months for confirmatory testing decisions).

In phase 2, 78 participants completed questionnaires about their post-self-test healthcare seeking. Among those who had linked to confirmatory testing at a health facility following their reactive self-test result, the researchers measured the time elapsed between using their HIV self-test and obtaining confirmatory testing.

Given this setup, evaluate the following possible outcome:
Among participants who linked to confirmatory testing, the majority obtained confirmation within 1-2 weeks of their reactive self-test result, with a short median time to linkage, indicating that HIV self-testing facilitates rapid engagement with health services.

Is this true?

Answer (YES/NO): YES